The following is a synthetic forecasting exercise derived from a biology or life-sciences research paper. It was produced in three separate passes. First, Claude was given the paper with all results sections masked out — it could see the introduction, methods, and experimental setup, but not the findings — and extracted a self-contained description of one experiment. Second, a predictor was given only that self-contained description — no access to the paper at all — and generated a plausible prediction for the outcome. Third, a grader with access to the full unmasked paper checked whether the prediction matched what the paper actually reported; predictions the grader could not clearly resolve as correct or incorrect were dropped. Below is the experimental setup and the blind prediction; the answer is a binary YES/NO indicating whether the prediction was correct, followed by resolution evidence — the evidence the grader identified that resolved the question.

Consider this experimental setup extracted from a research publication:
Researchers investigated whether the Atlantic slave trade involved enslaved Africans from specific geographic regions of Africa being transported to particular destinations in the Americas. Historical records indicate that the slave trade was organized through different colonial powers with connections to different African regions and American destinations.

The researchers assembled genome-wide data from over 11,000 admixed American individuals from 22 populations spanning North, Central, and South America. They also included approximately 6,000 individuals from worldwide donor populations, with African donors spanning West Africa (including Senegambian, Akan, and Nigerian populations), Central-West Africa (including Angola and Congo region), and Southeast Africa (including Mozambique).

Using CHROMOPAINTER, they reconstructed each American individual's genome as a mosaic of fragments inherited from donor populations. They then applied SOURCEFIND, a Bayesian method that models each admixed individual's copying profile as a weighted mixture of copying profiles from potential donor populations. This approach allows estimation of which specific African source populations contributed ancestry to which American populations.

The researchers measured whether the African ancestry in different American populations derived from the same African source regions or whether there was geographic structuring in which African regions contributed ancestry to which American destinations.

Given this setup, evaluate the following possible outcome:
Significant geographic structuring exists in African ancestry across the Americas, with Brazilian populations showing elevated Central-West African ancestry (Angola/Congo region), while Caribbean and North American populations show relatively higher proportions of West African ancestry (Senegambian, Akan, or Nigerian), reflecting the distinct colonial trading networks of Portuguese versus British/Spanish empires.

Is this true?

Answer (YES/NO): YES